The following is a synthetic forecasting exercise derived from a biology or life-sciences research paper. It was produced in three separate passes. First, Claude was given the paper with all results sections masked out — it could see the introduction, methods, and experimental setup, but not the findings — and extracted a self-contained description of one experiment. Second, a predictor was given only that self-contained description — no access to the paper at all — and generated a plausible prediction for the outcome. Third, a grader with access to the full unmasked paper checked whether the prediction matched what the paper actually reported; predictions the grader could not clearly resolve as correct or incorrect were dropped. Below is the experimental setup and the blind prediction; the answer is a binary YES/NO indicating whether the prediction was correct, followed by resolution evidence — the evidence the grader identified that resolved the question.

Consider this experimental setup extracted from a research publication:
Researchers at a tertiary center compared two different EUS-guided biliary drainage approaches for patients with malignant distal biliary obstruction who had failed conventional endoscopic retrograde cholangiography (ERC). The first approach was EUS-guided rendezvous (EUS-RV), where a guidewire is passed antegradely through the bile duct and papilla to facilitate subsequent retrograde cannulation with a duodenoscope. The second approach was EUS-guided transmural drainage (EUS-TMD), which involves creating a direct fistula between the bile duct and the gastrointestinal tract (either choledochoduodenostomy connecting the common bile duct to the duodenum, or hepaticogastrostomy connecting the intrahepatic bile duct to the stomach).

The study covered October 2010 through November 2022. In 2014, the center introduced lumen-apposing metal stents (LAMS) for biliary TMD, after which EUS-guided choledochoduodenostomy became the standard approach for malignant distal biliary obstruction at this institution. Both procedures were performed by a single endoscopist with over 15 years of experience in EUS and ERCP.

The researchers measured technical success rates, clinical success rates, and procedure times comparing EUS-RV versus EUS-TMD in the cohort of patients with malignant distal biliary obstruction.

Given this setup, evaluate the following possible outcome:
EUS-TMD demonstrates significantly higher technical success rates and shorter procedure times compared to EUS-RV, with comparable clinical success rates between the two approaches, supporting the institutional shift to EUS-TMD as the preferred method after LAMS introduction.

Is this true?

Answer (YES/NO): NO